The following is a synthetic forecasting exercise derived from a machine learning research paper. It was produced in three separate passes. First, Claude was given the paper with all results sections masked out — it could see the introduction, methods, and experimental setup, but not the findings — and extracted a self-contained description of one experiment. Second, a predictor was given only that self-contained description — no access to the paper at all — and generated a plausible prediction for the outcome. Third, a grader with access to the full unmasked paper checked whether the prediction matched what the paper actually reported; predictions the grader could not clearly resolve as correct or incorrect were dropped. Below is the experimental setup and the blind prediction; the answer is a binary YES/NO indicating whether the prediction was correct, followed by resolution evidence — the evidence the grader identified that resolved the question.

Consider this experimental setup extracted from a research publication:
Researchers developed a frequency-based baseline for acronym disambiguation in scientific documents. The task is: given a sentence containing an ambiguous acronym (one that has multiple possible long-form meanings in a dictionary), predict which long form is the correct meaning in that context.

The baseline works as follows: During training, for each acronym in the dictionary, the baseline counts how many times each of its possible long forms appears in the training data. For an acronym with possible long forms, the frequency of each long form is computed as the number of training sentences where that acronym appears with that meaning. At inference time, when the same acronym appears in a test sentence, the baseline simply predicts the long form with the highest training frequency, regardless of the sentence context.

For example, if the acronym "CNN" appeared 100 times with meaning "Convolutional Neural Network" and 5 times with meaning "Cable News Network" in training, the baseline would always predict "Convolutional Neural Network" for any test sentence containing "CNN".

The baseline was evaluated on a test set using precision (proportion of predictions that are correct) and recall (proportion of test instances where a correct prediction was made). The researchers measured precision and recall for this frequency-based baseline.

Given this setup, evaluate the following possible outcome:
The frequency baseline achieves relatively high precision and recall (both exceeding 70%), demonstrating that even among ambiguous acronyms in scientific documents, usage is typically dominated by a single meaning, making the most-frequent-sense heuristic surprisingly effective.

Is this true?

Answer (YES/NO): NO